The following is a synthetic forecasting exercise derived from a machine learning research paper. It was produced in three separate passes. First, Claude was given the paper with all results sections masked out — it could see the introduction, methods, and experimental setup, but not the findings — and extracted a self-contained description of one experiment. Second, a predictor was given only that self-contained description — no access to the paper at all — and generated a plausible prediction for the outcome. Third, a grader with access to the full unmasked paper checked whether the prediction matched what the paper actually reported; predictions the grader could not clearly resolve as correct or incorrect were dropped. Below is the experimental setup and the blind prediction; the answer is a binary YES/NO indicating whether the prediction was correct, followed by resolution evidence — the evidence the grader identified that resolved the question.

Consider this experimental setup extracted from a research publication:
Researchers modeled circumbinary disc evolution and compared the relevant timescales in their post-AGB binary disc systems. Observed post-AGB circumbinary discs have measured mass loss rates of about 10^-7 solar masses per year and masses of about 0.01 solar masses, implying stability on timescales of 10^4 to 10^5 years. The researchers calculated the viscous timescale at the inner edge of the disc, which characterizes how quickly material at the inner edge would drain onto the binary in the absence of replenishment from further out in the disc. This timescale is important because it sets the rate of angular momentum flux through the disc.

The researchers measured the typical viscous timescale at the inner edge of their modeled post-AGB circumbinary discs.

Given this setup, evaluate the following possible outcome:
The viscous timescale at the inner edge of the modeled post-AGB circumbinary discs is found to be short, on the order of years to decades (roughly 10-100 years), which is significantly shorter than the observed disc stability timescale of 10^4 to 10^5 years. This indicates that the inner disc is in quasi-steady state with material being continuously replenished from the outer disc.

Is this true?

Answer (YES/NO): NO